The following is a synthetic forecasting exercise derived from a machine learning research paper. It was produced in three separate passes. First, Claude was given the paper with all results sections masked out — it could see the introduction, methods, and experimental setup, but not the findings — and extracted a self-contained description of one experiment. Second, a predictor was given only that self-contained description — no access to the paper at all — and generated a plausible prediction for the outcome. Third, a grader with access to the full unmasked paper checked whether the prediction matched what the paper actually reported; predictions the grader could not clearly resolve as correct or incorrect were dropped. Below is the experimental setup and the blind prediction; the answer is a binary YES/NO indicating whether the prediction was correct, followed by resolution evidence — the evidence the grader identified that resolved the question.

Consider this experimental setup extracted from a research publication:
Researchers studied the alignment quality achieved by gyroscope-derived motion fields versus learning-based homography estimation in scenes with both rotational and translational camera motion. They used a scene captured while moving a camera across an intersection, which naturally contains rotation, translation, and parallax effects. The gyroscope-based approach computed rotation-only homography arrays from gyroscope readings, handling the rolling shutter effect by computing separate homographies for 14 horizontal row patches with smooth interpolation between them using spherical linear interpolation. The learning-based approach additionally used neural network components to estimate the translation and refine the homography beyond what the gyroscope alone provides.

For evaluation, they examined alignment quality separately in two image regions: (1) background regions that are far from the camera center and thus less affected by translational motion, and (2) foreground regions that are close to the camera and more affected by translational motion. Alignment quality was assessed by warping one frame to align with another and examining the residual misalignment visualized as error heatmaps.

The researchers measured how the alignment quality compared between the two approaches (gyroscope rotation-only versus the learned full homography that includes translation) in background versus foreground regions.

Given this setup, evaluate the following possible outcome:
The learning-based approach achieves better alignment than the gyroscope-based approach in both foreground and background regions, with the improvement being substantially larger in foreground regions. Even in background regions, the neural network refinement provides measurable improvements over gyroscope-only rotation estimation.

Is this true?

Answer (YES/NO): YES